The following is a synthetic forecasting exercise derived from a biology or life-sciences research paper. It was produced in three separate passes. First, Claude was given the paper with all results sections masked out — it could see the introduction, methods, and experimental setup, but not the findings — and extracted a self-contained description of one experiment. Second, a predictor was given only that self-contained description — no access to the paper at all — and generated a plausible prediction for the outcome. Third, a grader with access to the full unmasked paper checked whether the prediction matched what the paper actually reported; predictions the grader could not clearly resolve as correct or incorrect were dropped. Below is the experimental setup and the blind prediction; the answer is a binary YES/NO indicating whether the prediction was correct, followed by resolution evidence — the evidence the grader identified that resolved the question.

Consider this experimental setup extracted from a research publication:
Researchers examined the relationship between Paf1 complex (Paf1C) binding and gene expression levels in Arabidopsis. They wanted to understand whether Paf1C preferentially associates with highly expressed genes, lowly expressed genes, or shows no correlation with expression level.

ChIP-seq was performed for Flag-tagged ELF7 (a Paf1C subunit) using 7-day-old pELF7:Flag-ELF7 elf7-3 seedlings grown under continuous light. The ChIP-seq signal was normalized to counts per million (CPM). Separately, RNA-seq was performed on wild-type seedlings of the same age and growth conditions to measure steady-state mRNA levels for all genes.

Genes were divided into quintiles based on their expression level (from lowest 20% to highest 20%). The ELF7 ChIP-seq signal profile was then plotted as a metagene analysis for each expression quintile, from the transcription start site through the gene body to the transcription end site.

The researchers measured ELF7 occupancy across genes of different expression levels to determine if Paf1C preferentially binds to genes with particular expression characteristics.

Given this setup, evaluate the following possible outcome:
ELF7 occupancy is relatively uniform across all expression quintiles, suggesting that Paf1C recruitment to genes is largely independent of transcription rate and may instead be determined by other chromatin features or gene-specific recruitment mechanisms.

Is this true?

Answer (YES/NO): NO